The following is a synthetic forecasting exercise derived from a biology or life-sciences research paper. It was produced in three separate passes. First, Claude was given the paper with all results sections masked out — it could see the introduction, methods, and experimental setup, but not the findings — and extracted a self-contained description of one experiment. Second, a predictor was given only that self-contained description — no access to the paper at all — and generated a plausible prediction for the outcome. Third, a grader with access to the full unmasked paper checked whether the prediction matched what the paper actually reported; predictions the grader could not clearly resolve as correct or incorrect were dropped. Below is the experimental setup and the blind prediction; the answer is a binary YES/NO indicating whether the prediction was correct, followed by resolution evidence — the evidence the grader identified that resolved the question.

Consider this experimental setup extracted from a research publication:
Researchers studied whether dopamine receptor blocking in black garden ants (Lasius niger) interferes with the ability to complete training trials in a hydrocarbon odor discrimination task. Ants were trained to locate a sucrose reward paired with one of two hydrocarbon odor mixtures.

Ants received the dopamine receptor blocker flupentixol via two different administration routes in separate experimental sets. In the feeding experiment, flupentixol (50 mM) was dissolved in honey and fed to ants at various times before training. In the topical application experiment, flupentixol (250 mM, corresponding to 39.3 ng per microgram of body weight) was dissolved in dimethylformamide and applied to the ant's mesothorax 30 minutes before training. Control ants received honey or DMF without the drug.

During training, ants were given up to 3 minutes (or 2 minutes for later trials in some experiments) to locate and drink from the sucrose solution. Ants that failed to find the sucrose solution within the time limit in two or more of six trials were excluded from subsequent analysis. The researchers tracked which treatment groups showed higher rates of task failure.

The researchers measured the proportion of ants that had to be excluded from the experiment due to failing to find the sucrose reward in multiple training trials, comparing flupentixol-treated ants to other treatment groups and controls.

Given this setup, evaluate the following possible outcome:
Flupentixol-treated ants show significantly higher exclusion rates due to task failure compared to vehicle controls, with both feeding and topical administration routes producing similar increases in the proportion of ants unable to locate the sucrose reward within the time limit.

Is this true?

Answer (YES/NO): NO